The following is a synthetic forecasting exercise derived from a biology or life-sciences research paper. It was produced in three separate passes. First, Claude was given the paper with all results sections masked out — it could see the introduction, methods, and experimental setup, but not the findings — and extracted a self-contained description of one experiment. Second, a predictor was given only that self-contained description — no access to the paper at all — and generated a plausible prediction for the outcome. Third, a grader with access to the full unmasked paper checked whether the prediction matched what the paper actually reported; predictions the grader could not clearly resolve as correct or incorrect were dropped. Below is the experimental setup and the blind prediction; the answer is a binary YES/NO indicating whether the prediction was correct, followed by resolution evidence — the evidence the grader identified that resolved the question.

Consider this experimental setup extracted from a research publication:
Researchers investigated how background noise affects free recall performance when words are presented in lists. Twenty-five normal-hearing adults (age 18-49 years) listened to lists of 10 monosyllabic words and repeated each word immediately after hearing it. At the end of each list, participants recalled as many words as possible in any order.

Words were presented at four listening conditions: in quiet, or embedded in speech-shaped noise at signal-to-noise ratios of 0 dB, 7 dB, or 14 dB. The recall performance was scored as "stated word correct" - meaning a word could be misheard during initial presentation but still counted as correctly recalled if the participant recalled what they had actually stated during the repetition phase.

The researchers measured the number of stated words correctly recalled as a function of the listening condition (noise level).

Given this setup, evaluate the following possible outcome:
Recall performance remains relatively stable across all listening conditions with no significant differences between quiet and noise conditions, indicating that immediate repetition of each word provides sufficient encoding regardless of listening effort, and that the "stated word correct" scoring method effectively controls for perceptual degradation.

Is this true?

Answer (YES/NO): NO